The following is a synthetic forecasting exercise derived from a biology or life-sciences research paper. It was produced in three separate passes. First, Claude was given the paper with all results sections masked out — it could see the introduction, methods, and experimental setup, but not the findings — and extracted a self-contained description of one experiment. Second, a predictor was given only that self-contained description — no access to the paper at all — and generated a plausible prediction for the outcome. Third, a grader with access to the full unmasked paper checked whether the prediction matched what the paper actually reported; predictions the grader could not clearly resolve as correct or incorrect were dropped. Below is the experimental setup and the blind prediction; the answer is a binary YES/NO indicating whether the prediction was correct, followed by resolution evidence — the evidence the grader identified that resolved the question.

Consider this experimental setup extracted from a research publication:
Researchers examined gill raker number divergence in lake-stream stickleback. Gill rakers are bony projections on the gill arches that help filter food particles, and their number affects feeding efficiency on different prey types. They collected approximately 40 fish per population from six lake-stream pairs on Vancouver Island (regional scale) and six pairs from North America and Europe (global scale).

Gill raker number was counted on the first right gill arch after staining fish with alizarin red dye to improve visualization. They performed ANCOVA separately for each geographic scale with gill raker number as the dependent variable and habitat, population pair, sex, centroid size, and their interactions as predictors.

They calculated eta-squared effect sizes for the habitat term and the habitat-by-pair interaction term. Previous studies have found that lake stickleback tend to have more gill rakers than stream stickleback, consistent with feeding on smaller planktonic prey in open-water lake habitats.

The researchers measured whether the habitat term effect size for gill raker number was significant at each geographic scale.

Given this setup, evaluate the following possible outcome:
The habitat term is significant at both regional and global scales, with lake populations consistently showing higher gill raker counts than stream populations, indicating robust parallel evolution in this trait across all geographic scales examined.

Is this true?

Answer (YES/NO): NO